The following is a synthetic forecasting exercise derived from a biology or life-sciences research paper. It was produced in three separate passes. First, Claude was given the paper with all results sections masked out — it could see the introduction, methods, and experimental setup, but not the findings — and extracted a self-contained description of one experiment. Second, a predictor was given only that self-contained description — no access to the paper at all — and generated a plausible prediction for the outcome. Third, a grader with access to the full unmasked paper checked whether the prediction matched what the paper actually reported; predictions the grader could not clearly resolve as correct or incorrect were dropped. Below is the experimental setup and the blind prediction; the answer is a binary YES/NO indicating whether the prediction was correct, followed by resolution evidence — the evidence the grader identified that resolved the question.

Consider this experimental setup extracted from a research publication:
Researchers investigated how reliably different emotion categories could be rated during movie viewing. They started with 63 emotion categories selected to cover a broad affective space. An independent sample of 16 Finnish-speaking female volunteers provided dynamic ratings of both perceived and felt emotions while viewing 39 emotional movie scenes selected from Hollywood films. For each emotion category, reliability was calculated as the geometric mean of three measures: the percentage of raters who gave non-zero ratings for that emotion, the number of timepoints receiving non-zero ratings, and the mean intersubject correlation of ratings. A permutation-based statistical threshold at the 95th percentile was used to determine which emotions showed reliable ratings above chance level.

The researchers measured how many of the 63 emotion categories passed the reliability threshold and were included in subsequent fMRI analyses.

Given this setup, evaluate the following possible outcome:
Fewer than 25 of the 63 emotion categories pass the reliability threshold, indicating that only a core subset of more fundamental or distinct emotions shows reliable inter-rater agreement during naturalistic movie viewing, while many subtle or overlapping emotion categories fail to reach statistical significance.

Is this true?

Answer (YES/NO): NO